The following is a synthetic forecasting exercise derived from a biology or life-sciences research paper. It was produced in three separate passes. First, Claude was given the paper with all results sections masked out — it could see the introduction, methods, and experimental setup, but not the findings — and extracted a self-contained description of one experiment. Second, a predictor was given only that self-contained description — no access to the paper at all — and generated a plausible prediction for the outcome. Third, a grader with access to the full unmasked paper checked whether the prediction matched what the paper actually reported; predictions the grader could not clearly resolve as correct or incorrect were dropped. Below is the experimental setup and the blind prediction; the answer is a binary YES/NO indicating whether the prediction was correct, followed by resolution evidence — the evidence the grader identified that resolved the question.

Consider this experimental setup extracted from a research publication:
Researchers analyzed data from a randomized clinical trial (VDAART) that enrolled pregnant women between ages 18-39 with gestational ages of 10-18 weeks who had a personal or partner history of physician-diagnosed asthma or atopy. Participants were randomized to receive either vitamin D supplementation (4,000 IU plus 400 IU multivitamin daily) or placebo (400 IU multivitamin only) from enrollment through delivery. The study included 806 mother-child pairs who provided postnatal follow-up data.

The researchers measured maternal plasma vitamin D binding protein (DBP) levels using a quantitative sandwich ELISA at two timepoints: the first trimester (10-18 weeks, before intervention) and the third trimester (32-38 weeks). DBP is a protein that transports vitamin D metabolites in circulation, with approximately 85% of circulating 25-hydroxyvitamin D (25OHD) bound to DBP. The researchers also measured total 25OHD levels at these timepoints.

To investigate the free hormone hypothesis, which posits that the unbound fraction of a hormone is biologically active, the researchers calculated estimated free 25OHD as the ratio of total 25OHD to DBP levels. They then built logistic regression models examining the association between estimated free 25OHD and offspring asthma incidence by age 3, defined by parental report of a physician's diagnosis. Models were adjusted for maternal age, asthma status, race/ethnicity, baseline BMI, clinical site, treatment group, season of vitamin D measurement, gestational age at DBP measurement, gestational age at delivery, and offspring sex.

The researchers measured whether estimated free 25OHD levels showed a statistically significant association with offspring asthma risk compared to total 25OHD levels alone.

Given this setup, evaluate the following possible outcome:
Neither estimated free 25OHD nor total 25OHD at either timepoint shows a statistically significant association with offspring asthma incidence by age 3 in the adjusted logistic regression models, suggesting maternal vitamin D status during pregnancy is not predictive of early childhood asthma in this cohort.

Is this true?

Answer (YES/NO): NO